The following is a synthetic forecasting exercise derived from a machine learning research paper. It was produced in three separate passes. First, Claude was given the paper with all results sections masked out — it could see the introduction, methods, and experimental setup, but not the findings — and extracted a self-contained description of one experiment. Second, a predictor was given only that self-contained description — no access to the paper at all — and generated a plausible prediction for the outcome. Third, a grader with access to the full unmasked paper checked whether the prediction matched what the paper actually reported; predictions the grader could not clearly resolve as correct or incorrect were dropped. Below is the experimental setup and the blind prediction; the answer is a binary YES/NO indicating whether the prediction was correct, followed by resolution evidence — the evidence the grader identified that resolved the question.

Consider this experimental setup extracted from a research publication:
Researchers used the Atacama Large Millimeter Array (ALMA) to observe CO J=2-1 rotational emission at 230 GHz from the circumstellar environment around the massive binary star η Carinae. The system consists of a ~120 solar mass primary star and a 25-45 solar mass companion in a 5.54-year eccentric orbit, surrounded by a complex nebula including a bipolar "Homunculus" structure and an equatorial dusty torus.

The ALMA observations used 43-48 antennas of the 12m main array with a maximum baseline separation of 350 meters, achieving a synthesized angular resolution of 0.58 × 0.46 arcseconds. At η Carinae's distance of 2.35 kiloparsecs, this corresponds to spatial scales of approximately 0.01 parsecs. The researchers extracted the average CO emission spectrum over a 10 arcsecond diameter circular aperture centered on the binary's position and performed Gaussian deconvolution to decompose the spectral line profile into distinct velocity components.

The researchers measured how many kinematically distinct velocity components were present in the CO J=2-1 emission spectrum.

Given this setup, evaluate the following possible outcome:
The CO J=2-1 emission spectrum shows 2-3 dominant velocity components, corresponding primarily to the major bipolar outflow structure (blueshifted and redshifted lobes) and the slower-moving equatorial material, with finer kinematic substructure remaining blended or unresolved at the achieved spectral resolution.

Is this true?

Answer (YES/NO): YES